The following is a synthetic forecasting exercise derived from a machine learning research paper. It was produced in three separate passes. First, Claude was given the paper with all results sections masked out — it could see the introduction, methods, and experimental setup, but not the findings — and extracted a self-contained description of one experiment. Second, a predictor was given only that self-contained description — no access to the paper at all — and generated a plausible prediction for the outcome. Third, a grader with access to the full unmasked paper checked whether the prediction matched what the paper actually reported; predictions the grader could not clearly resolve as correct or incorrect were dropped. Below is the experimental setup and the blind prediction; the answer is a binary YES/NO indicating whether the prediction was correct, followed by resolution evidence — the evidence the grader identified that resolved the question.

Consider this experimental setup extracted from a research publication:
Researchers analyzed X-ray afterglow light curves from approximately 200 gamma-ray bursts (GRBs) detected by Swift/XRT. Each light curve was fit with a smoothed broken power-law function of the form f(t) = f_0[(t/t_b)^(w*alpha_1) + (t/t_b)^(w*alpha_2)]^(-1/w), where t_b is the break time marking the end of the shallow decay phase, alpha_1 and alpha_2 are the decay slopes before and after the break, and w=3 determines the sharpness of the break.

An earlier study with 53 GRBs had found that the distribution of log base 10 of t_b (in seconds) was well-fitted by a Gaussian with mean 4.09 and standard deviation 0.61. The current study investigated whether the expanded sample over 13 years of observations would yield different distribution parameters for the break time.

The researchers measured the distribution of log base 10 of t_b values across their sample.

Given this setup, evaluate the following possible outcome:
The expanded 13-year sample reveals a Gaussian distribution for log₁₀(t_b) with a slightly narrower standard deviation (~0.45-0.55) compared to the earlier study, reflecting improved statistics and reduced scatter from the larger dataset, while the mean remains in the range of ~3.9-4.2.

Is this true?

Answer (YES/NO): NO